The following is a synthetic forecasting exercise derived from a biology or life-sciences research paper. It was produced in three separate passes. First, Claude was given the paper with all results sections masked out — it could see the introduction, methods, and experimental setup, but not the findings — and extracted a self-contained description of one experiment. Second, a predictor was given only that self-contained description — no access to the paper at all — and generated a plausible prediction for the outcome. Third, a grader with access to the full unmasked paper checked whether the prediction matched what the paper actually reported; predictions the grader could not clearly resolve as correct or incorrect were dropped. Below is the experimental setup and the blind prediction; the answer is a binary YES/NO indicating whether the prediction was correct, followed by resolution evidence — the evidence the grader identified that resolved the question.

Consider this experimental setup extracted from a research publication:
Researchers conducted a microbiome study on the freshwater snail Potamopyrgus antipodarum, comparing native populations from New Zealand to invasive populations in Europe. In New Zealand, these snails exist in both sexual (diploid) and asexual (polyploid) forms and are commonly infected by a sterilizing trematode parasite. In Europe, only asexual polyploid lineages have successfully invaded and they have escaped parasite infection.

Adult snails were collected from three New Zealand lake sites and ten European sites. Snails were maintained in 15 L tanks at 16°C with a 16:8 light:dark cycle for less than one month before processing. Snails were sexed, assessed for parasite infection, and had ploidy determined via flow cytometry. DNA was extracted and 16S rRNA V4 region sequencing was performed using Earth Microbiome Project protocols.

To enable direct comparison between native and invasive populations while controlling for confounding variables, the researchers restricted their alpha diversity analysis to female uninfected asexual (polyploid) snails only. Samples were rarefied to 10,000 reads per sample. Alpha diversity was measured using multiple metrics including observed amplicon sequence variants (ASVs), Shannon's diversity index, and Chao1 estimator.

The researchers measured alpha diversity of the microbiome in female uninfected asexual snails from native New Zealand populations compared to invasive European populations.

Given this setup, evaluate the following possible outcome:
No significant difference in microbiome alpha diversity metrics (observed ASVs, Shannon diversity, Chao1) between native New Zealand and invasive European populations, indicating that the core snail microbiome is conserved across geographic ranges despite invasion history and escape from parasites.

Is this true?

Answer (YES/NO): NO